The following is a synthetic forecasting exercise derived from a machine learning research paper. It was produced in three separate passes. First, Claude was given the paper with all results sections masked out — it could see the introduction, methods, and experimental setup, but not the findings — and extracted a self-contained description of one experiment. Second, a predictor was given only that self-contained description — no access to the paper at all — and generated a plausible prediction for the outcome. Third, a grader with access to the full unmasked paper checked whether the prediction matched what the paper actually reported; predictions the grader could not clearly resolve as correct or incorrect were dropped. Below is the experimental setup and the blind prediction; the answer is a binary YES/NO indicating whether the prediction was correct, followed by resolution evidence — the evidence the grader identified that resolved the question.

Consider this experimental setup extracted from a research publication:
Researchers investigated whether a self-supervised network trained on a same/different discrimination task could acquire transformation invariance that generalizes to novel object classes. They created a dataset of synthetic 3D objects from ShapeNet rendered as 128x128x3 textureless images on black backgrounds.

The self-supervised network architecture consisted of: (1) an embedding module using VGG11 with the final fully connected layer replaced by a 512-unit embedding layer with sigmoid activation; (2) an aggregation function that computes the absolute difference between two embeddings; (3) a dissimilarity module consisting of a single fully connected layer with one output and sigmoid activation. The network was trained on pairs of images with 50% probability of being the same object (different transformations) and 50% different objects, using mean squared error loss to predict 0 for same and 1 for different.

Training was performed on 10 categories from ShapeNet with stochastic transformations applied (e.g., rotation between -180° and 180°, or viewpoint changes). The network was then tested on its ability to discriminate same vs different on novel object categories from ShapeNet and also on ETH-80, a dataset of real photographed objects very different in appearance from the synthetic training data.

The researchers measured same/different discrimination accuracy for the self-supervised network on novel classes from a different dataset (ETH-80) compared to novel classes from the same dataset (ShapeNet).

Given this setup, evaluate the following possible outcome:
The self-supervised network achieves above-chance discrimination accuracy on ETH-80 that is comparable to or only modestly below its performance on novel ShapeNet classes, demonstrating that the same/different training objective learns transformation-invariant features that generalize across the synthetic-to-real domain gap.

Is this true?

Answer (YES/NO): YES